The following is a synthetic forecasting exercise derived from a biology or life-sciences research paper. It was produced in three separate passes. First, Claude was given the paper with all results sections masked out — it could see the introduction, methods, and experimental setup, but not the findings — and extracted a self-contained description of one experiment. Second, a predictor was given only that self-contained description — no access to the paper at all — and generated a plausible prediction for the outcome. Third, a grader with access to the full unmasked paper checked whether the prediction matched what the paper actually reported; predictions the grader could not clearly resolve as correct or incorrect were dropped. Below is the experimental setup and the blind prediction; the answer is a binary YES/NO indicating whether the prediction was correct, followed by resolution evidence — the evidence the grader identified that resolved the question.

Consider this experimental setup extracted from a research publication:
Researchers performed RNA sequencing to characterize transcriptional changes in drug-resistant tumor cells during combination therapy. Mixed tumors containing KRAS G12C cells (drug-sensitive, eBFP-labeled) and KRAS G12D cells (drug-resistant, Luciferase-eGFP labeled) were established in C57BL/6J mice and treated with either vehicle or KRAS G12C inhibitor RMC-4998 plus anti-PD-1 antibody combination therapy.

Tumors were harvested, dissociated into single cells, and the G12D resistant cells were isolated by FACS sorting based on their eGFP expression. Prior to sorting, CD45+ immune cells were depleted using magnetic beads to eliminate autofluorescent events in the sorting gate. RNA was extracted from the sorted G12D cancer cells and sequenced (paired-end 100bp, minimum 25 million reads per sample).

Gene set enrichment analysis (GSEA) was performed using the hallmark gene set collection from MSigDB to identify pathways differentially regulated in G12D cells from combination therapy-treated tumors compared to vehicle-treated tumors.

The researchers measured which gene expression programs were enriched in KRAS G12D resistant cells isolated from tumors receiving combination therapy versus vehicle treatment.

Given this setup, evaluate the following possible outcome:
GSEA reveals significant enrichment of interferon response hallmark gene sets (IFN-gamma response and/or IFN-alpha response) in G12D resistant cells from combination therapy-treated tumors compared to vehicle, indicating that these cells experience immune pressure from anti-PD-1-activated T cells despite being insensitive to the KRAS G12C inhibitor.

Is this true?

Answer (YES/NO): YES